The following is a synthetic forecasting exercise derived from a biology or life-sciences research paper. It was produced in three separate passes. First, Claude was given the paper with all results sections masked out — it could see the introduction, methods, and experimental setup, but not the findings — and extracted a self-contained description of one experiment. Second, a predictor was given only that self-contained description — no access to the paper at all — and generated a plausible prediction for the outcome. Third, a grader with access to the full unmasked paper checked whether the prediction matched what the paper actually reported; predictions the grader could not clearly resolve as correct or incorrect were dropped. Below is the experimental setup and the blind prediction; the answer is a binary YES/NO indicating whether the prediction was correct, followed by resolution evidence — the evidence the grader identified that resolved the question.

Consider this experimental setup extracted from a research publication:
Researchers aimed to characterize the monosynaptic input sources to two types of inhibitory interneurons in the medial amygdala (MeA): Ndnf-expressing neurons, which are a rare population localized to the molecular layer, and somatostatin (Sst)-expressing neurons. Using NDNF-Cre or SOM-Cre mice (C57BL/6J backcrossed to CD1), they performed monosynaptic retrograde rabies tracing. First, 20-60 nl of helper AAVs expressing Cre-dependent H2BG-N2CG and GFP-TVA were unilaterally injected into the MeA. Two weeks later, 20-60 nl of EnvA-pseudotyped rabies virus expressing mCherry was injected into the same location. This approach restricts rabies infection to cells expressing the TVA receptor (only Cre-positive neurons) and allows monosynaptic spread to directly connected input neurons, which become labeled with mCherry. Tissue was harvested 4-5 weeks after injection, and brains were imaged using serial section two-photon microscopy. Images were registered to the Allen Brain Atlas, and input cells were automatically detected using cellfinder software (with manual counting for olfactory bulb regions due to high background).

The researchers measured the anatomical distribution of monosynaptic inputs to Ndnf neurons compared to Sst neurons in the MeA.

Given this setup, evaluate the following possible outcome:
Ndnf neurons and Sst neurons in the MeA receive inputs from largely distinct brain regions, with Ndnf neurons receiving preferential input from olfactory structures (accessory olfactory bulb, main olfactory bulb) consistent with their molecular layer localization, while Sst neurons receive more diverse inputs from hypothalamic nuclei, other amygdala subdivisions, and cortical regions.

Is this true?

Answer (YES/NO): NO